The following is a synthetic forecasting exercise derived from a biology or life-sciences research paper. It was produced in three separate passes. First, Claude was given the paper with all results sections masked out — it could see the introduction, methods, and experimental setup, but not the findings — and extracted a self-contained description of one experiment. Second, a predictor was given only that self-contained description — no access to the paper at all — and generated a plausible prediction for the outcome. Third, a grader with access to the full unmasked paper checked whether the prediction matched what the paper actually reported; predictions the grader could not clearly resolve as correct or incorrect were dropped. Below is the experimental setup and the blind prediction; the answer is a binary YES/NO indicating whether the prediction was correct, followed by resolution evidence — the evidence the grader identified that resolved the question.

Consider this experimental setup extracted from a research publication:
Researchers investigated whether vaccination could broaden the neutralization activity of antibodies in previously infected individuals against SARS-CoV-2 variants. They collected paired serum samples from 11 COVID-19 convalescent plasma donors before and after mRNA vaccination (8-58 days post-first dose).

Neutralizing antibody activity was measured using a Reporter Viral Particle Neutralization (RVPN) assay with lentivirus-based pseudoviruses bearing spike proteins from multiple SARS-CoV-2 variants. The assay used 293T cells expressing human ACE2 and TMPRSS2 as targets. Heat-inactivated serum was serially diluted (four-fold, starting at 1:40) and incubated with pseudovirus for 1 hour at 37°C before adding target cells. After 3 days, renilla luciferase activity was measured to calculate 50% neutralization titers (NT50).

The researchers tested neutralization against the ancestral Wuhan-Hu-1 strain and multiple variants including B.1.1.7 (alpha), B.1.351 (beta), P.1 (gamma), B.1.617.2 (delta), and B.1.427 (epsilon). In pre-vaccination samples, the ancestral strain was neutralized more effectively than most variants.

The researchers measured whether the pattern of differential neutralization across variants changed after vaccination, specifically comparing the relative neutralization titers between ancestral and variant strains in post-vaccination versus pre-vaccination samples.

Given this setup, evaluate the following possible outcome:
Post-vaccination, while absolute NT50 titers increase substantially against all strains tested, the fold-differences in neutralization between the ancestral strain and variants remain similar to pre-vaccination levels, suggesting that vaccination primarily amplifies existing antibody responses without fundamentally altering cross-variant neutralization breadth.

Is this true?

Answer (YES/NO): NO